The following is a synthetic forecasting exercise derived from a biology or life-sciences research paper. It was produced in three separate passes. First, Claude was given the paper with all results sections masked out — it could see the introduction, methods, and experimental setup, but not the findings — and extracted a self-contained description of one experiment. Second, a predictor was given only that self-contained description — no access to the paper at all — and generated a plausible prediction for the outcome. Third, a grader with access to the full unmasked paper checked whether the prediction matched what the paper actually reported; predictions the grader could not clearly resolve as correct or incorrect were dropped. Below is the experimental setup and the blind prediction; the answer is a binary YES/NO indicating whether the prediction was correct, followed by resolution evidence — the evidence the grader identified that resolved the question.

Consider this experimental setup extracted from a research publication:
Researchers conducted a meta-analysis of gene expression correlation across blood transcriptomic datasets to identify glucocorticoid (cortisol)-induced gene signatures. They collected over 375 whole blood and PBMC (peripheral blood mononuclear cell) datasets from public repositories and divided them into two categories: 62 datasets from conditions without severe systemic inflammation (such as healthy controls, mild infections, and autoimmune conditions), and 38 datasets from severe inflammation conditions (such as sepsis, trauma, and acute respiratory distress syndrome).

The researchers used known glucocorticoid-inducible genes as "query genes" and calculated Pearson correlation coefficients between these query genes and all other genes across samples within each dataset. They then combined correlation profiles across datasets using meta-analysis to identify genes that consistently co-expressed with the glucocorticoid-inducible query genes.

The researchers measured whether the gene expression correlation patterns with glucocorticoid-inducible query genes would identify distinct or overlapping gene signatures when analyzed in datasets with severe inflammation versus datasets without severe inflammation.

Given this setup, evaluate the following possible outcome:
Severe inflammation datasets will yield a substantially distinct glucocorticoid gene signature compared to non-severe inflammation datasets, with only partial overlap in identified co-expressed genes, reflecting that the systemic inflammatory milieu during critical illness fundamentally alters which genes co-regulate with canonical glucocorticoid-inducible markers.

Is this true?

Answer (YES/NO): YES